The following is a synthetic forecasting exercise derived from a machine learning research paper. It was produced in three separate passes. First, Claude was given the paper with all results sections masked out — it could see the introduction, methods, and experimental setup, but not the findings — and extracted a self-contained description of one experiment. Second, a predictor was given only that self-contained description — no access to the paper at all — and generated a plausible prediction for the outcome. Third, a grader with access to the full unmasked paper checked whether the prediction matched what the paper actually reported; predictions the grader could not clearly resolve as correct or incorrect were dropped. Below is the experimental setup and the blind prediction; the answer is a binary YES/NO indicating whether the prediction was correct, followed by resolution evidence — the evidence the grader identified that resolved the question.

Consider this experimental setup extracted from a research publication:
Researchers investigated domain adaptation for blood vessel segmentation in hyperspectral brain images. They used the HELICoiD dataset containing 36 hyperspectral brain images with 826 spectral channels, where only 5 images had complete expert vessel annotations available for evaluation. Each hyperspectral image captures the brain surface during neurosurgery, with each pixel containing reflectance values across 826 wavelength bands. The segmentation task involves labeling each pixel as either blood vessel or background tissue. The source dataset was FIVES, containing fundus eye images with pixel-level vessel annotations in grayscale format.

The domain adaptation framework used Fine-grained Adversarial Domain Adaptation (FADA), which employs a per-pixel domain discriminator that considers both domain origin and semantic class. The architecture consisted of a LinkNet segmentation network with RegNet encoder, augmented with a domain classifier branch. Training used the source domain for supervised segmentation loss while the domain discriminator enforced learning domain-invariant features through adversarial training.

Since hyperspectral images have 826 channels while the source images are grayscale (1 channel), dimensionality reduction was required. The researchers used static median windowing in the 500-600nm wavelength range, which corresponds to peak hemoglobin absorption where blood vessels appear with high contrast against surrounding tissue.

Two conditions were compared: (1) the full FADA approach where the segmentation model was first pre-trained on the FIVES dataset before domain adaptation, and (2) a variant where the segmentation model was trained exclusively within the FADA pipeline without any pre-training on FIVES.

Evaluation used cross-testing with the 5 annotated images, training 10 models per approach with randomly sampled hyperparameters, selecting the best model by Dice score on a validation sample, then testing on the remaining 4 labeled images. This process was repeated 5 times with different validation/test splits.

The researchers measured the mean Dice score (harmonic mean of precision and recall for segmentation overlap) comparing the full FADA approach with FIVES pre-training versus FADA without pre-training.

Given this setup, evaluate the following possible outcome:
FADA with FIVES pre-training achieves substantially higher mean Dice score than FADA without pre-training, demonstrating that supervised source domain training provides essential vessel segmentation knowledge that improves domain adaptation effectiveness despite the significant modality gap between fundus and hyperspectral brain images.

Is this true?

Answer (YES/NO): YES